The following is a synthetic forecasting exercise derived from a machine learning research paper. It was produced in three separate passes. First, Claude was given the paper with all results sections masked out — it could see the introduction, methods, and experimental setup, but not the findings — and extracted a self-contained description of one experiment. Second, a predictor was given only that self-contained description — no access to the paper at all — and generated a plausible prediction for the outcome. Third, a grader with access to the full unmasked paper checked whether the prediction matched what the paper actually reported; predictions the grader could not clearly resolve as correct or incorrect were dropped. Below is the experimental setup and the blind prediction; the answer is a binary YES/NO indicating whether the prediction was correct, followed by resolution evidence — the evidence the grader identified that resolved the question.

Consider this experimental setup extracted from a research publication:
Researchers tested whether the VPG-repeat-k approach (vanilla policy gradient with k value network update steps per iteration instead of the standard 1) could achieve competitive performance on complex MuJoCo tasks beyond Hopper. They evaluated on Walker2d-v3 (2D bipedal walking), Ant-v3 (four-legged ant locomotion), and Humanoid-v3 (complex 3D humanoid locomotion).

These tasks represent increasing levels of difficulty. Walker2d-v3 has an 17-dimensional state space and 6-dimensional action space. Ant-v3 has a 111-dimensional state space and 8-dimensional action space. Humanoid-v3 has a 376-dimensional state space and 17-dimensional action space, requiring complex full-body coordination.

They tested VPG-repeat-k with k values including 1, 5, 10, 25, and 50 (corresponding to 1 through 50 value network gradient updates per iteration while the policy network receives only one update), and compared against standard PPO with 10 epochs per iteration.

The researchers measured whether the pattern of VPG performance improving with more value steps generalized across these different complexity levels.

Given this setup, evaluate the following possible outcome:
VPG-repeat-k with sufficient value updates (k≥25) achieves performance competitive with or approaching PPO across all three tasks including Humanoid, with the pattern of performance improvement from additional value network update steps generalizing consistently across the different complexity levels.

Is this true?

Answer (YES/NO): NO